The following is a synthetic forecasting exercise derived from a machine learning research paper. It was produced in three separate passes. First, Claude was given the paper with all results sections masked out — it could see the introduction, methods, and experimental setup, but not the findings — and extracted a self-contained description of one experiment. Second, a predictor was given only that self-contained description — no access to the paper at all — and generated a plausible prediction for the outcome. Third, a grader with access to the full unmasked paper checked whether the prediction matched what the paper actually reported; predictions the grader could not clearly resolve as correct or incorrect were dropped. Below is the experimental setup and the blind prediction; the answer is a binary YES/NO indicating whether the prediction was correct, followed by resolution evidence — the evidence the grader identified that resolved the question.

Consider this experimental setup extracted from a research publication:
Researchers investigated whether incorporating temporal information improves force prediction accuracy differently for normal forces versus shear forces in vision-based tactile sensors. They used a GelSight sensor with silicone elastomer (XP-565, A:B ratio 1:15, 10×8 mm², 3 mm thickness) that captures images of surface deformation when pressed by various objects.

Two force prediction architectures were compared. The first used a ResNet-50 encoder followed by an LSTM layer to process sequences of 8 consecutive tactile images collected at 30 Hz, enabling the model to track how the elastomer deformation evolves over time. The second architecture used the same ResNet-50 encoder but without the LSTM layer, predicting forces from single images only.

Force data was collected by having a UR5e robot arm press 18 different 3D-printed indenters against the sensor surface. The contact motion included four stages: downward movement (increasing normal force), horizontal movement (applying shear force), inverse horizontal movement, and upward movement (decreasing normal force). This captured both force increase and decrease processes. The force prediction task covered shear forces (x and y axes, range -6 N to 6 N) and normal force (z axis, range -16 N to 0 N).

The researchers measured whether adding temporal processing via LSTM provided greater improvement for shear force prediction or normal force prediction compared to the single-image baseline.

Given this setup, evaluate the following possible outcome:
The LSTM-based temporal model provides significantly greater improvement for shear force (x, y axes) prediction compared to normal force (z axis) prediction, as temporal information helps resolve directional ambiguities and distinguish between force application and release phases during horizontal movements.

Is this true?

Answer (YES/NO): YES